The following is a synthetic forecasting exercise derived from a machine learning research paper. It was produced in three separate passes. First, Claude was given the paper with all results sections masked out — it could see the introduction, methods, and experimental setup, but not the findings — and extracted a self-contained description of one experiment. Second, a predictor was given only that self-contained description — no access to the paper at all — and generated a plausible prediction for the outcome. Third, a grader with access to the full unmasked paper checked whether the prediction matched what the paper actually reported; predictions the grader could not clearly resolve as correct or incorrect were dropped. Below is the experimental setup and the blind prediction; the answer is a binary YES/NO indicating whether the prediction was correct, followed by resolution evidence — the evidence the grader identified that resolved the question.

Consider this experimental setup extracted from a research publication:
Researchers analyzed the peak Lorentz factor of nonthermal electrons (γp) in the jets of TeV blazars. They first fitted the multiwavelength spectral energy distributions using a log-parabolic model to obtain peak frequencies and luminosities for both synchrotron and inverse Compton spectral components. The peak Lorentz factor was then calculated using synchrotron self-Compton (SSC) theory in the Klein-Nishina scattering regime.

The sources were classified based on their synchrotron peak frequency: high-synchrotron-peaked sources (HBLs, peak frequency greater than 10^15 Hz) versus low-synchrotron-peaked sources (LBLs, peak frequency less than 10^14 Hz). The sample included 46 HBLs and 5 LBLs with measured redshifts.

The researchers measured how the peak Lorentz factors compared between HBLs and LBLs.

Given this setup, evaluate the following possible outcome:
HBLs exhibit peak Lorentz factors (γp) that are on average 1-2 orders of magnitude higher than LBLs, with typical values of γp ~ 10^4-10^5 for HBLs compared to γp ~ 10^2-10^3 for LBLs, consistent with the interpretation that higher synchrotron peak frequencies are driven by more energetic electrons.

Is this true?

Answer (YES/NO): NO